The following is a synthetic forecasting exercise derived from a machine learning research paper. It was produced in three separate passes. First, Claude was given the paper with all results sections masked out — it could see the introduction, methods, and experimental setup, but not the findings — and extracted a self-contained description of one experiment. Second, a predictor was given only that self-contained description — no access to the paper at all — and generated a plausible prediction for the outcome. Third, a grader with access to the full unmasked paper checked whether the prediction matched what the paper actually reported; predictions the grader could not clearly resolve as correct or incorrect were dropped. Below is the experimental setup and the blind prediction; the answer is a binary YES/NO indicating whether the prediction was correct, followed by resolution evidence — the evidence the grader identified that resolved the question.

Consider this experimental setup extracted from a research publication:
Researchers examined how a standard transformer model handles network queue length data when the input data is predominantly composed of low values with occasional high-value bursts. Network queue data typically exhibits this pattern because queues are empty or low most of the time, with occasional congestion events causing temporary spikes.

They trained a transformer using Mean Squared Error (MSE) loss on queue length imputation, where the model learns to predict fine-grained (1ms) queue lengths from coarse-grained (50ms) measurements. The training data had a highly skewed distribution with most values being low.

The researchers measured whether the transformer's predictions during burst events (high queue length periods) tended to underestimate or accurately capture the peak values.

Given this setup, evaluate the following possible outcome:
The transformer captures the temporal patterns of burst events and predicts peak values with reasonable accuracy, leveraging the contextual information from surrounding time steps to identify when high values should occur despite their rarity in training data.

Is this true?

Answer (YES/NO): NO